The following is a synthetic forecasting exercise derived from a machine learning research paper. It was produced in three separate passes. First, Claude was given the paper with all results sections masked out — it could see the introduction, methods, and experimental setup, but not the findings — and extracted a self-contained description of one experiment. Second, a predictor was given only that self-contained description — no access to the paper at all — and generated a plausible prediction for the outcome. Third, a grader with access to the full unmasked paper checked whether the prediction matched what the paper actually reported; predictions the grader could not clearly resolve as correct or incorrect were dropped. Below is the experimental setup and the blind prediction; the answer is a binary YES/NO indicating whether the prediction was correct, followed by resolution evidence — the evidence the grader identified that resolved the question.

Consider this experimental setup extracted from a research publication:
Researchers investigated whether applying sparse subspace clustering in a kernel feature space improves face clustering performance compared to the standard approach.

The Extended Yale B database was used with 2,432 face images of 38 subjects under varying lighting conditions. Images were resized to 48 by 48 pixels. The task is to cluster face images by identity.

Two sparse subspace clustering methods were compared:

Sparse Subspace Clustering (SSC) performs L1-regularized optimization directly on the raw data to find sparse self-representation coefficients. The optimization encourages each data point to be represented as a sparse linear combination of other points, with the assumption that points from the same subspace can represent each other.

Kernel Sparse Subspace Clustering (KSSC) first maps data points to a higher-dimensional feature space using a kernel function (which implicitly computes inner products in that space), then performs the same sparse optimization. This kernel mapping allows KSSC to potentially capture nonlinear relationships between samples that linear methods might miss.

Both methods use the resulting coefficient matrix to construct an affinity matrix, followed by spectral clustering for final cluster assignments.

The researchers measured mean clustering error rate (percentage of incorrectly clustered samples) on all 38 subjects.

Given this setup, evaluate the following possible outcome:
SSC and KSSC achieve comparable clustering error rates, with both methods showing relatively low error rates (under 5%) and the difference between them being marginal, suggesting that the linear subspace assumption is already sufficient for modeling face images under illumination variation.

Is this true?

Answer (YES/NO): NO